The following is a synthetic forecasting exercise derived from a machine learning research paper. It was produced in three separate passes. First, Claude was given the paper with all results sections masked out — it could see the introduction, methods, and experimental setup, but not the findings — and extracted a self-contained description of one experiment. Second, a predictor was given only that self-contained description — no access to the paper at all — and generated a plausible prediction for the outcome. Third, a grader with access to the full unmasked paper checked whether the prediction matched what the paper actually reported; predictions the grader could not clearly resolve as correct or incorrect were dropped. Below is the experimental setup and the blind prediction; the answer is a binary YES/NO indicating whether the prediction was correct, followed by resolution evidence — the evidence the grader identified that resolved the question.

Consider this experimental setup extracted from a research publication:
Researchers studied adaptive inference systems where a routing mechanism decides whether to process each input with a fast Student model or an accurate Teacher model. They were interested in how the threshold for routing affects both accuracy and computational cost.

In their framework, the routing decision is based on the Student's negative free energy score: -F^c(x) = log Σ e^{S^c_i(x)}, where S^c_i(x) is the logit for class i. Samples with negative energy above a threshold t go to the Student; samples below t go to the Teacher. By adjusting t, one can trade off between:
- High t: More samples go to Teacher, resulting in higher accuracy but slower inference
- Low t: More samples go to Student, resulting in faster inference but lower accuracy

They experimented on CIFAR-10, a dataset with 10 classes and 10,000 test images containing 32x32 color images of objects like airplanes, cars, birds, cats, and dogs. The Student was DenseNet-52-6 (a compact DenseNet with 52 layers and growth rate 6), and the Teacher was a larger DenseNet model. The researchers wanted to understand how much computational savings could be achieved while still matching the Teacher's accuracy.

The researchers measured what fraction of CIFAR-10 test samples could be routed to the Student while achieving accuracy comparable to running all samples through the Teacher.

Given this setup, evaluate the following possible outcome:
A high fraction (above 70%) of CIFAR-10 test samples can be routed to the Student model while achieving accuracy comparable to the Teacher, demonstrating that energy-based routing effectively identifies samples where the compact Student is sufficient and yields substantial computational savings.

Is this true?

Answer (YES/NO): NO